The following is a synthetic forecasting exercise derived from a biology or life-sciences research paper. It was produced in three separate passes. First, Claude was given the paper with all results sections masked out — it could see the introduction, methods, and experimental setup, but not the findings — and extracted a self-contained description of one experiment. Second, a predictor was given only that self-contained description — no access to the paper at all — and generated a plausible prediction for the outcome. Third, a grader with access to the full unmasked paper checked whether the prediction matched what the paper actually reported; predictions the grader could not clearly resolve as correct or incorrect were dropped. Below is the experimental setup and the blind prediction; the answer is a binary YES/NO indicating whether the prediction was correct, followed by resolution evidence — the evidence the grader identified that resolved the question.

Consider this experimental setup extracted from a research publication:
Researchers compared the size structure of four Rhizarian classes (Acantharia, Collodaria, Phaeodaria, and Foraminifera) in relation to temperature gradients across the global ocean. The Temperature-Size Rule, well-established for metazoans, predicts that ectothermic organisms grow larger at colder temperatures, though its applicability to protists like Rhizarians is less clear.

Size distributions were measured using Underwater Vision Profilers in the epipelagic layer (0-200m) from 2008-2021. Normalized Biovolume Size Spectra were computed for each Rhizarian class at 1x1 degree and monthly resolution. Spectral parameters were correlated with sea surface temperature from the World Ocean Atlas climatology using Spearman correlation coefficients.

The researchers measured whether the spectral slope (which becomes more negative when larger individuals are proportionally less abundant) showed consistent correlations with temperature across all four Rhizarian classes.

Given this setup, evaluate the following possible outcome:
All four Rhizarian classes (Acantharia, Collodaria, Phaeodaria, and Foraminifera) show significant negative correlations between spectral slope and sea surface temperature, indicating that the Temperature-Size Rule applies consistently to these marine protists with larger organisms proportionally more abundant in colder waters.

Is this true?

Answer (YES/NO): NO